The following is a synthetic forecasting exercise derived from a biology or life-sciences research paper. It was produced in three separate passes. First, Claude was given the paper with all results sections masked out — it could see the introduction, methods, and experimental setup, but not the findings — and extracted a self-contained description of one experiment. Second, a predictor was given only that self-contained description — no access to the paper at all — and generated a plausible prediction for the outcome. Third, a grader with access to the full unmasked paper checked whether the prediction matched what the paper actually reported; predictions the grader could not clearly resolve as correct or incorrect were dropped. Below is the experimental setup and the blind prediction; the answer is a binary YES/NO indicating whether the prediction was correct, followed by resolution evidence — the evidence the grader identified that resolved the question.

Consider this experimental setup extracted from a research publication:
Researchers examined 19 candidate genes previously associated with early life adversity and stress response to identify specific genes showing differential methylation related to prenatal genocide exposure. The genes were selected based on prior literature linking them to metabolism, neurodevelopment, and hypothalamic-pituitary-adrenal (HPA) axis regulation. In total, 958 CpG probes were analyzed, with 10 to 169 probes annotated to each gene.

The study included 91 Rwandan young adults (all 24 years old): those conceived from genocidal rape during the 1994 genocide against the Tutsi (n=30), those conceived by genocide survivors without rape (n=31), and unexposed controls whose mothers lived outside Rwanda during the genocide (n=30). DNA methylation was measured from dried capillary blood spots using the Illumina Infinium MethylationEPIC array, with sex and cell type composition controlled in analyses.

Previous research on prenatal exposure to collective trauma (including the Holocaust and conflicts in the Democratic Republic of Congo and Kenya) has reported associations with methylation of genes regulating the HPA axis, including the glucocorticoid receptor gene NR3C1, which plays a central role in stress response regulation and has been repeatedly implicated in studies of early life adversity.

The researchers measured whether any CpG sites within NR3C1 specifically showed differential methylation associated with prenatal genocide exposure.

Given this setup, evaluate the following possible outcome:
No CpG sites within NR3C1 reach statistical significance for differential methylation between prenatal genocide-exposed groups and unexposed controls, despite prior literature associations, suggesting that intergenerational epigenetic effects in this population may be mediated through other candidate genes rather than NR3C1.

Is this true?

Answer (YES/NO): YES